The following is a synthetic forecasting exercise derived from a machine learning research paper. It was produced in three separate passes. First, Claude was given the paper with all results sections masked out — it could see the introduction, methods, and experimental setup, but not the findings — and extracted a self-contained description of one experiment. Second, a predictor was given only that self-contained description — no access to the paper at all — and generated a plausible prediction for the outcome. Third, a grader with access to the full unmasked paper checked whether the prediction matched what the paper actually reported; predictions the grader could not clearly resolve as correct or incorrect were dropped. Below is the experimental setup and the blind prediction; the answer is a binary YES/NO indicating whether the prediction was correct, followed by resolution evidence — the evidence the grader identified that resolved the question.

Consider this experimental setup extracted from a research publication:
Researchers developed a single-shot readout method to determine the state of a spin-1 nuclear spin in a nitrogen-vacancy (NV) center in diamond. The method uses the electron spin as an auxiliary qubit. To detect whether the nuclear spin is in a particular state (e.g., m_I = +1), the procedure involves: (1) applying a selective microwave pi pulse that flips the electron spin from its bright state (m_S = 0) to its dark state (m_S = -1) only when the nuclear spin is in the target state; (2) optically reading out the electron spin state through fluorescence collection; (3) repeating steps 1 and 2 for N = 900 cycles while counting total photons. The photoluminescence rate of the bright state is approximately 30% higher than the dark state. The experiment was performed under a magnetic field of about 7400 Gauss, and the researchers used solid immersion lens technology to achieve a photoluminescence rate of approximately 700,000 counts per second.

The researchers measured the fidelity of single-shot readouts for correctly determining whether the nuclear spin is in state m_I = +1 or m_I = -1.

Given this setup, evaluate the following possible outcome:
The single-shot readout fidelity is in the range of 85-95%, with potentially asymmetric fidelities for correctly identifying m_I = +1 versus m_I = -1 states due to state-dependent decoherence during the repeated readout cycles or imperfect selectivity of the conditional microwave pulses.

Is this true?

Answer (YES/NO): NO